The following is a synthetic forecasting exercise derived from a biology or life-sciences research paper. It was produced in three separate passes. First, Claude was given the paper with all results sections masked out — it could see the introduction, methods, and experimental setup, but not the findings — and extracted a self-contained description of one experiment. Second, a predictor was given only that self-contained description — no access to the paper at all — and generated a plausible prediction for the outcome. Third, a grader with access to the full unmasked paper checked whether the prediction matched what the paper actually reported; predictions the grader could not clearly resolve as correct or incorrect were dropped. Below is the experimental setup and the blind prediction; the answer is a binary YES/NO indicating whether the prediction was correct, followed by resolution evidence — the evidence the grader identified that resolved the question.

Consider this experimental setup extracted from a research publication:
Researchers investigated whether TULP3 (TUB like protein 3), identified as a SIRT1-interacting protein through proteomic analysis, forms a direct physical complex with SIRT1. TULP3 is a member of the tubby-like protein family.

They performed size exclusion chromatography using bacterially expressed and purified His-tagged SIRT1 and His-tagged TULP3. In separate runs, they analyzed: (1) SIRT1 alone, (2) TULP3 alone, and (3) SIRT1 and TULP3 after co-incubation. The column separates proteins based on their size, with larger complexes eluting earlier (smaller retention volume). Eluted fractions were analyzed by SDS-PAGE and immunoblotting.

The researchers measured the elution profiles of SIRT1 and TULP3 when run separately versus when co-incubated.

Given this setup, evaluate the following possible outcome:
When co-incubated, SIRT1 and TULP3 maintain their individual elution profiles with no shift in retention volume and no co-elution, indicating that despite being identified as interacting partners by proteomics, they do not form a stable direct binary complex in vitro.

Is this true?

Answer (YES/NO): NO